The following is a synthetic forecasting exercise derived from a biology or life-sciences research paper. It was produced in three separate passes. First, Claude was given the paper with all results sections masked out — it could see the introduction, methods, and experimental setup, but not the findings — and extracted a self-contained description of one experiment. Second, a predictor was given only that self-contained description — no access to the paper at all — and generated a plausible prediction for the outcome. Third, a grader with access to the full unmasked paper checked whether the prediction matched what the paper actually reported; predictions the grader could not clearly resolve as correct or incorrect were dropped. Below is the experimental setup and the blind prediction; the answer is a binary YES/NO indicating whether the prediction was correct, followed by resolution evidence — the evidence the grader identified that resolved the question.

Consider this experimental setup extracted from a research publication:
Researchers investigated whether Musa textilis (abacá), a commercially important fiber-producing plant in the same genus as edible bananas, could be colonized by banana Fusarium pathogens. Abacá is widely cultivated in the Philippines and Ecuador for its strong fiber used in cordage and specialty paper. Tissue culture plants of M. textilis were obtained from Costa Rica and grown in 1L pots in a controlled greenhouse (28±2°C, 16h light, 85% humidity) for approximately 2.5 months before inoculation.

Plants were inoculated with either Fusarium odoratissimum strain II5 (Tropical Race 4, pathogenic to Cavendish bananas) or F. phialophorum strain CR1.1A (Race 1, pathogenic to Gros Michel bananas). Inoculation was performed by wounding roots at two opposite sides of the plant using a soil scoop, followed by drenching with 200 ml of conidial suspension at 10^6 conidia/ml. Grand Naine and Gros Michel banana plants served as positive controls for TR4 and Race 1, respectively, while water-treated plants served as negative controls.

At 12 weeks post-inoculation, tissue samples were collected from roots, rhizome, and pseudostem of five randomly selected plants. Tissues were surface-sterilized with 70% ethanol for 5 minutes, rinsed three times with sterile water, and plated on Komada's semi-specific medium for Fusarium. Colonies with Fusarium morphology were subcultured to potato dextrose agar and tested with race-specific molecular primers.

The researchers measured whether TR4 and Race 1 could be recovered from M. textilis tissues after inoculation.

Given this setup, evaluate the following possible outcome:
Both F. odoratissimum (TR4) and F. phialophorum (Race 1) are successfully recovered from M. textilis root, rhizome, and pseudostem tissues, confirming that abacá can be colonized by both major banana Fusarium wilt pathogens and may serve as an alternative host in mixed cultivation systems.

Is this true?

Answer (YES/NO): YES